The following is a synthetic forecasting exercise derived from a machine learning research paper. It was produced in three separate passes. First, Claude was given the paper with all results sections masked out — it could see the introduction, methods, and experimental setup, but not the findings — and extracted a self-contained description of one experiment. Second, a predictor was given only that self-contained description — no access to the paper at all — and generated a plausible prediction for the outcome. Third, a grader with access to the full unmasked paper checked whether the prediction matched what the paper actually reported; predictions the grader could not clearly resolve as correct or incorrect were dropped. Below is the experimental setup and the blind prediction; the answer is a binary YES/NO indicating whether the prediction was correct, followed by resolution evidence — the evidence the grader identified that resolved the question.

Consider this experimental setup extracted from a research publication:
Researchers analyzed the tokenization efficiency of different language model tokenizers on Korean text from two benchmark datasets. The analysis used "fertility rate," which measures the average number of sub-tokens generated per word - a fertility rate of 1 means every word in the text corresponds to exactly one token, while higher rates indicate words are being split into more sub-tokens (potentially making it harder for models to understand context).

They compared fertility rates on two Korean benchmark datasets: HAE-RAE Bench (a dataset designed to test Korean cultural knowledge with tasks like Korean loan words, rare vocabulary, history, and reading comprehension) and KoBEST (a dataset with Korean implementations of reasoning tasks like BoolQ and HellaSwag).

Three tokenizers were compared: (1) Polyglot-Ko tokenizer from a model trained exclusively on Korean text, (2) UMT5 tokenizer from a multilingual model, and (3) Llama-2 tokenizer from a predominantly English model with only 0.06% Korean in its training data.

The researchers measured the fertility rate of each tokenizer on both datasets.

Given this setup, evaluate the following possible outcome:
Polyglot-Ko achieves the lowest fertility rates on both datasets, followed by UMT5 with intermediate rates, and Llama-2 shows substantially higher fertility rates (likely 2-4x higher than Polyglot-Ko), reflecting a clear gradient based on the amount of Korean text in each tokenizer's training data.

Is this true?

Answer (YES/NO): YES